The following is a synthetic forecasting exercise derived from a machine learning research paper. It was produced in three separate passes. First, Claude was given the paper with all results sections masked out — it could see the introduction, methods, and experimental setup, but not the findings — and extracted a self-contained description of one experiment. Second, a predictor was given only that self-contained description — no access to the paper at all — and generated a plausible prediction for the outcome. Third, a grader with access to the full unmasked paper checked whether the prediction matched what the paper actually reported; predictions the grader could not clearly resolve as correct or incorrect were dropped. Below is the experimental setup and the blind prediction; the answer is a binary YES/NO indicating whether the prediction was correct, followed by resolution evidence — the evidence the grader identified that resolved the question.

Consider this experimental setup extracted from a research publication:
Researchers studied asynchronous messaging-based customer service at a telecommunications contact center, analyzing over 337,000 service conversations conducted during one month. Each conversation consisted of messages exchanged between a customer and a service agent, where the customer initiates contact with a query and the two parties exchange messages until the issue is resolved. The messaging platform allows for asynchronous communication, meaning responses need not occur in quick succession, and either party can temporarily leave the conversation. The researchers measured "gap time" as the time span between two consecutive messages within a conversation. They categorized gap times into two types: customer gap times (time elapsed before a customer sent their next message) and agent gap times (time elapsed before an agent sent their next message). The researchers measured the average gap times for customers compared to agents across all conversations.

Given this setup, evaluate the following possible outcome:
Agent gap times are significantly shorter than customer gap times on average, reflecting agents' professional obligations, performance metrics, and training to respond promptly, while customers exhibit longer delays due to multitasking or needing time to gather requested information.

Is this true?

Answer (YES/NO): NO